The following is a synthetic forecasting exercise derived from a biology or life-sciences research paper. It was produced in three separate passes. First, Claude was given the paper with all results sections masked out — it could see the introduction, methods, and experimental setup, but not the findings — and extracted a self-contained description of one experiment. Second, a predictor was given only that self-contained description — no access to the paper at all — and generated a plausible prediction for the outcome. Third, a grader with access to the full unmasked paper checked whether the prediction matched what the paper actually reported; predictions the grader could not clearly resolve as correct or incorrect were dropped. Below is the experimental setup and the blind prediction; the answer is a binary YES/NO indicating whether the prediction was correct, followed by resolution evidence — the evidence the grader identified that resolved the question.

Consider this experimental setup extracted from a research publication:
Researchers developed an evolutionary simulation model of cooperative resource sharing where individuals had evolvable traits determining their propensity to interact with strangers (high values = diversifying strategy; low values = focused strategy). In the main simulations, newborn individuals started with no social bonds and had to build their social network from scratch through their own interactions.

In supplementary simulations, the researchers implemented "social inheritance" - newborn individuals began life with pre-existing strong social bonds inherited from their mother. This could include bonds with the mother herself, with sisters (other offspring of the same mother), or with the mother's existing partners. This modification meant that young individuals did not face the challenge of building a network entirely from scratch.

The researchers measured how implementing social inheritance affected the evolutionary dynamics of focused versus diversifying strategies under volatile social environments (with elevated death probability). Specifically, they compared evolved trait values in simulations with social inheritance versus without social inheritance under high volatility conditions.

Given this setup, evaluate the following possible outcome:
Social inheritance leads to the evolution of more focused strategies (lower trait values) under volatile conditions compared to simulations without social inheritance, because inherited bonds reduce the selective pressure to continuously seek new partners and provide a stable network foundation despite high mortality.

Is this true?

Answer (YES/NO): NO